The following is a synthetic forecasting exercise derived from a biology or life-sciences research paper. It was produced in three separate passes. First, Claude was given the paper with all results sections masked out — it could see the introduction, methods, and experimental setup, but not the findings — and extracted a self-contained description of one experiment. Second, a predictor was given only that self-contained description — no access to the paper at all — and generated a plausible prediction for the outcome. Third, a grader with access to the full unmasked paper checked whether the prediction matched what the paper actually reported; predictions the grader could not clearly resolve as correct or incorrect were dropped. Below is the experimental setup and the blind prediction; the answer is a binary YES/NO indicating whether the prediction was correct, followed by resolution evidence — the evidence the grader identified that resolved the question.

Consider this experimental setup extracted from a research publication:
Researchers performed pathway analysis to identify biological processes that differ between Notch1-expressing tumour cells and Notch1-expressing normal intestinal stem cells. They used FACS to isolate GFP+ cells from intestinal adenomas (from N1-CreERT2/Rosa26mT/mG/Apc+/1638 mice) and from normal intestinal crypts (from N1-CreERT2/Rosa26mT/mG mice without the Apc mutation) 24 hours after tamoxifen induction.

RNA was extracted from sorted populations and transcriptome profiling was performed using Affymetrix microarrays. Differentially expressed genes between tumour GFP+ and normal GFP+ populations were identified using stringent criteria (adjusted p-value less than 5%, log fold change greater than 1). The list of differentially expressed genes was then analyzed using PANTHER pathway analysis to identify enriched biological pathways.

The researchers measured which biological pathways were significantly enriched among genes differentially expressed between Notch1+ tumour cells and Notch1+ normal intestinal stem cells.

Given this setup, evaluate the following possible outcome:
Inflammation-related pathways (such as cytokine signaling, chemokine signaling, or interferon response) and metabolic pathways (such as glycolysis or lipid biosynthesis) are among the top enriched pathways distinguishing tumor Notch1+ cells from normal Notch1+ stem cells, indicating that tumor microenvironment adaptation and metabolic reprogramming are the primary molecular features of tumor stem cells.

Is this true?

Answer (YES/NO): NO